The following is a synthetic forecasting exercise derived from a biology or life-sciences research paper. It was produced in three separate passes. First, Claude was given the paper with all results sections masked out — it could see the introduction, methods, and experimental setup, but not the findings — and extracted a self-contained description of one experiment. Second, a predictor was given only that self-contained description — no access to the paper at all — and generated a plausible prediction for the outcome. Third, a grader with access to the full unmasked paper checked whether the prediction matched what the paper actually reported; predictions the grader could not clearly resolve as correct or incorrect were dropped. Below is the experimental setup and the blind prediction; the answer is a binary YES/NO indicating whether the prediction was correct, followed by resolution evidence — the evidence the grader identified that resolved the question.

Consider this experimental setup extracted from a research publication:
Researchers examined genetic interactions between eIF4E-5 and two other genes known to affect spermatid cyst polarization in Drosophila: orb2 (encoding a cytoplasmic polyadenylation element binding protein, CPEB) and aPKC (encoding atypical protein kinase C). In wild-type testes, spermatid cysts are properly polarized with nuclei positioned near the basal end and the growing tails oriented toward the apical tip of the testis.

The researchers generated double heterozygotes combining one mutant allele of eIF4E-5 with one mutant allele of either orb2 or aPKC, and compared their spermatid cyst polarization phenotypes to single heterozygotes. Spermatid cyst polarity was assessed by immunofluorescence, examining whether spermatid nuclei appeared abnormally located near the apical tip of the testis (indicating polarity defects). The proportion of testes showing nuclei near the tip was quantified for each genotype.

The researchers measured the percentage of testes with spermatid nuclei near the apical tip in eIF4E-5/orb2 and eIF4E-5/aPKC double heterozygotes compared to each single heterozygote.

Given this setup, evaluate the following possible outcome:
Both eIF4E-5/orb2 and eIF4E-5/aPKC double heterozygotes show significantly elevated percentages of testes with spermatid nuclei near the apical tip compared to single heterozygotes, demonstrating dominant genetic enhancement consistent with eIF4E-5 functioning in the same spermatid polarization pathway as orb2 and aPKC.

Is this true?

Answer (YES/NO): YES